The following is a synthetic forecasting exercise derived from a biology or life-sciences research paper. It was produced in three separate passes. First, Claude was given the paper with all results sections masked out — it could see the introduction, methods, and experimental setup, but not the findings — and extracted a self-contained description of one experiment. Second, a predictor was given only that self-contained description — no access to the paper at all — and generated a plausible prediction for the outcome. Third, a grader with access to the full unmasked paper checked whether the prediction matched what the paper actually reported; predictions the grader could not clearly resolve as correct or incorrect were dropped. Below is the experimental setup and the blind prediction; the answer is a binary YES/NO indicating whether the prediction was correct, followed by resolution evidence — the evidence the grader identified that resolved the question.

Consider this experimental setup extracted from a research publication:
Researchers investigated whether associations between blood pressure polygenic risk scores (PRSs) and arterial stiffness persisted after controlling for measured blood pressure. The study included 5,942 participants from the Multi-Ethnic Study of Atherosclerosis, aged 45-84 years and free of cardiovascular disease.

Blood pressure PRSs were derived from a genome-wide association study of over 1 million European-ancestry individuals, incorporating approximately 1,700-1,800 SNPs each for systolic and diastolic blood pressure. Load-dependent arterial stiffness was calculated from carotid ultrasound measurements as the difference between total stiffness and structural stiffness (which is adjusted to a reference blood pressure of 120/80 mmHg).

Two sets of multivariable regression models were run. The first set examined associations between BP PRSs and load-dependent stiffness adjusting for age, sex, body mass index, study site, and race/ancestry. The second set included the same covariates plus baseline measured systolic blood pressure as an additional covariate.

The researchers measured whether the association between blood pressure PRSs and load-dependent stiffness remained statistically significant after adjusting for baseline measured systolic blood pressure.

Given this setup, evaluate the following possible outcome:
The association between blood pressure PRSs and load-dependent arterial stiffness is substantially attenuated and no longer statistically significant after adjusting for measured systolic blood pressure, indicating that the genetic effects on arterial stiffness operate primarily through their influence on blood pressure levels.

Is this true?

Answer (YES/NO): NO